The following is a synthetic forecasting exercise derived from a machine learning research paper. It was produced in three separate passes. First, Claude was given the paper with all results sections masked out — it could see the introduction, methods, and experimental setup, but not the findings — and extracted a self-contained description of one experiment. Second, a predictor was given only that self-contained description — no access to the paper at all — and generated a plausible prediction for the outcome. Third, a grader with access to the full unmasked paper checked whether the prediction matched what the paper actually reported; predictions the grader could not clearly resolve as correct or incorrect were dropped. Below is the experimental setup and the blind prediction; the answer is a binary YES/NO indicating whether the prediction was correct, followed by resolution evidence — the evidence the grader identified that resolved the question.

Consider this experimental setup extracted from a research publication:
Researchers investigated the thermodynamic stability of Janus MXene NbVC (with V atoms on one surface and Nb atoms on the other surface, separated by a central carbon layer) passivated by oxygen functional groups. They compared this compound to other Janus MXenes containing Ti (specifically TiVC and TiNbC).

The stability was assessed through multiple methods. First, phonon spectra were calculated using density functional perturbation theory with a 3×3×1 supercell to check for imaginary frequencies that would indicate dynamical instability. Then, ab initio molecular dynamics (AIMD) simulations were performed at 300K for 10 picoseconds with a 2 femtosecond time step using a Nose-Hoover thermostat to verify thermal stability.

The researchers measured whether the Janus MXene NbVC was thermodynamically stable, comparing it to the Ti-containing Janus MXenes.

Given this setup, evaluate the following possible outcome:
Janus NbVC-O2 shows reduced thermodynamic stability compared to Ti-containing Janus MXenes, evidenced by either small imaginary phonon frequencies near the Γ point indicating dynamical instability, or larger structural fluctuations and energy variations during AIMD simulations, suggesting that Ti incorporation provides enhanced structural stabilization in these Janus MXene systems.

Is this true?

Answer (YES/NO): NO